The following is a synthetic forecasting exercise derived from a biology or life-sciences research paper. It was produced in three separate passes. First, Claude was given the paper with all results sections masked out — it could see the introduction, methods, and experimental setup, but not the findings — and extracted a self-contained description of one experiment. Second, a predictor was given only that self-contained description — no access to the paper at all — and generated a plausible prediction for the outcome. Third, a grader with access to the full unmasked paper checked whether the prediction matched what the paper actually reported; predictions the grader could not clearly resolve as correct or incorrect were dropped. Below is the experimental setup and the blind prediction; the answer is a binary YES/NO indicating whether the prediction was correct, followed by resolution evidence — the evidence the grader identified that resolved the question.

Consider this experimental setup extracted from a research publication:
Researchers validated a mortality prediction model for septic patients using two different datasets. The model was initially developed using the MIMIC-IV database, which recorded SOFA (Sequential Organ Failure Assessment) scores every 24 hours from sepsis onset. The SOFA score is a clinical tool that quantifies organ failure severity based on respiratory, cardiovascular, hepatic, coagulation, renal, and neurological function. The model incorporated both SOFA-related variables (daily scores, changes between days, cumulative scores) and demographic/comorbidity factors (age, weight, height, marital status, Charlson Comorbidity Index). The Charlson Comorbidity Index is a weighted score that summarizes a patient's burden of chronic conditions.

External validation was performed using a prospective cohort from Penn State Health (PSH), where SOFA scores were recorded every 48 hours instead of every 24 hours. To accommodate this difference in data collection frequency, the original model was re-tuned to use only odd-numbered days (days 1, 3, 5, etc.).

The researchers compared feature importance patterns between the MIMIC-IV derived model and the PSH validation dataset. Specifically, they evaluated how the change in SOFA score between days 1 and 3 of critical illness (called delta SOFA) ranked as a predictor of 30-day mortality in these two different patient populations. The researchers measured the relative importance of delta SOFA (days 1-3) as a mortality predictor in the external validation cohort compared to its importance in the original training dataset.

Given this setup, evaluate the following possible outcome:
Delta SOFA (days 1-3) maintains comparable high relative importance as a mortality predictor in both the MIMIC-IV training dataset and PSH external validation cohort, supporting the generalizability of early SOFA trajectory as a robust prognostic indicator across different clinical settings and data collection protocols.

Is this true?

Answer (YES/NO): NO